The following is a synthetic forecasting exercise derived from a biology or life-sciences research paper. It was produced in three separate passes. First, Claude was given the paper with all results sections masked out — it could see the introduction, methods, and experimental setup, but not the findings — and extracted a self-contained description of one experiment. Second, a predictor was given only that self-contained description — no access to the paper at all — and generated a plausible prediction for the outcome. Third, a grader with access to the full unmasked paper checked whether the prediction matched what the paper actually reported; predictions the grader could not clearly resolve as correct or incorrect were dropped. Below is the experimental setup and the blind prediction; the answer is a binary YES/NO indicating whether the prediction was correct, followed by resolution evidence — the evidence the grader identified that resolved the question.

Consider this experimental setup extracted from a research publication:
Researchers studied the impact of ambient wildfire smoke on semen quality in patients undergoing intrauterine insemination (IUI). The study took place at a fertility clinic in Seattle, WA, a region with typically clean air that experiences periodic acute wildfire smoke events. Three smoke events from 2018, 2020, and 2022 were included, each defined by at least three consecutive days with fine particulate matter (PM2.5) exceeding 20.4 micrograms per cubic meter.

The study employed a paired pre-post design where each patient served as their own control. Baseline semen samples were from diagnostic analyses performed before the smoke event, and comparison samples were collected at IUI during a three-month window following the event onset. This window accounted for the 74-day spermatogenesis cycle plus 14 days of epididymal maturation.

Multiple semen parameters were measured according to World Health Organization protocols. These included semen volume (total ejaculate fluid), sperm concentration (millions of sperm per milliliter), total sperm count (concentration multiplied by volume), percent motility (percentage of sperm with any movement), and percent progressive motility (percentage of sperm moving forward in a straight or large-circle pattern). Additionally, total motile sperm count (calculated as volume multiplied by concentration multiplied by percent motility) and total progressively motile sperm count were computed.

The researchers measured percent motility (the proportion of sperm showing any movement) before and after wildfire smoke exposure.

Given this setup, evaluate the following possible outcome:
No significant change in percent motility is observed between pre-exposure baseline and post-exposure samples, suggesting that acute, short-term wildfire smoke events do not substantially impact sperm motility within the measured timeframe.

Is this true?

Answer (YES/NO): YES